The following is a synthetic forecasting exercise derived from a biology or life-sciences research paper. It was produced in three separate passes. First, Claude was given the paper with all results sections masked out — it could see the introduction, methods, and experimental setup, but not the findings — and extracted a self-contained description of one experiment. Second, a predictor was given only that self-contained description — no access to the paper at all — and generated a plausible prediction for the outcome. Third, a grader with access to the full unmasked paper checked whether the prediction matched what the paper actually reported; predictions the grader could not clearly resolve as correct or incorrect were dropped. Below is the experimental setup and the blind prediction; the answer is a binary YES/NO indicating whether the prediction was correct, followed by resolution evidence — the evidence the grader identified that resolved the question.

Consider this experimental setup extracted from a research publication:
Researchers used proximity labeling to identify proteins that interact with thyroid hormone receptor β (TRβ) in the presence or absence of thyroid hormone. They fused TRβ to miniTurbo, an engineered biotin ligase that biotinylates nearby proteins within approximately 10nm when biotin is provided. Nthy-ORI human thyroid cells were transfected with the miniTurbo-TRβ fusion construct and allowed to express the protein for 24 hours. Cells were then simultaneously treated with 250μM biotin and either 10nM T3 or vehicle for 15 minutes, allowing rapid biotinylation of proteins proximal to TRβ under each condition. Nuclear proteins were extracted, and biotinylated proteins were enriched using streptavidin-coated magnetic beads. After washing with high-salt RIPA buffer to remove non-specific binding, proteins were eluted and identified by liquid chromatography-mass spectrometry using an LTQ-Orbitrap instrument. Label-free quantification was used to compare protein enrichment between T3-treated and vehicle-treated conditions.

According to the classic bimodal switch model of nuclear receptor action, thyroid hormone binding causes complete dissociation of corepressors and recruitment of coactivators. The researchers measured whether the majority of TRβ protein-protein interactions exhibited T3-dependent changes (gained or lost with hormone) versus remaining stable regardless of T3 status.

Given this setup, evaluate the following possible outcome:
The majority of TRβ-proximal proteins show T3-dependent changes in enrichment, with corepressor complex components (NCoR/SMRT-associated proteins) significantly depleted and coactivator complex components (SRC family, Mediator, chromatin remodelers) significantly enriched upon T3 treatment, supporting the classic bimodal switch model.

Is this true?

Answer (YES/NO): NO